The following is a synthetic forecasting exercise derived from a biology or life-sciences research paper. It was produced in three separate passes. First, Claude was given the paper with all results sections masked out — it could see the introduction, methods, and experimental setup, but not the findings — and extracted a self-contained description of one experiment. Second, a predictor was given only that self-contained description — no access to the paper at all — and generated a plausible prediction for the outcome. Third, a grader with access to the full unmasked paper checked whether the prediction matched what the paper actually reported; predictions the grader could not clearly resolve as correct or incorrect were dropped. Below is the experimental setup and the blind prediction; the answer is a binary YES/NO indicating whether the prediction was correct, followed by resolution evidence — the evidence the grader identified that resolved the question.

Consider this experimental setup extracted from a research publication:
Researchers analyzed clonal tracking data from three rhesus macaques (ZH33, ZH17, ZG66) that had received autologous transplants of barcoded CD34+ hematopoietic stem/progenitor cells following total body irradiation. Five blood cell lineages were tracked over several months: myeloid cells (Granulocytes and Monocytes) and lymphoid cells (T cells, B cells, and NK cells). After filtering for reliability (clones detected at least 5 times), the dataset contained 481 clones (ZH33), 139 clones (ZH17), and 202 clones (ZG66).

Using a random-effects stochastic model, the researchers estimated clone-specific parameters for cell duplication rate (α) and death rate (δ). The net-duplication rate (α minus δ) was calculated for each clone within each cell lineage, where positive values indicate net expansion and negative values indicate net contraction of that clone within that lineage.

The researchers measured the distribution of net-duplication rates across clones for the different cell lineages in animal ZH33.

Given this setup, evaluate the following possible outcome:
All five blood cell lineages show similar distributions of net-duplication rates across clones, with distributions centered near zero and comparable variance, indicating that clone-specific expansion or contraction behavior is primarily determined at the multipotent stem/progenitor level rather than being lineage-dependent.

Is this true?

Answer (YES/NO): NO